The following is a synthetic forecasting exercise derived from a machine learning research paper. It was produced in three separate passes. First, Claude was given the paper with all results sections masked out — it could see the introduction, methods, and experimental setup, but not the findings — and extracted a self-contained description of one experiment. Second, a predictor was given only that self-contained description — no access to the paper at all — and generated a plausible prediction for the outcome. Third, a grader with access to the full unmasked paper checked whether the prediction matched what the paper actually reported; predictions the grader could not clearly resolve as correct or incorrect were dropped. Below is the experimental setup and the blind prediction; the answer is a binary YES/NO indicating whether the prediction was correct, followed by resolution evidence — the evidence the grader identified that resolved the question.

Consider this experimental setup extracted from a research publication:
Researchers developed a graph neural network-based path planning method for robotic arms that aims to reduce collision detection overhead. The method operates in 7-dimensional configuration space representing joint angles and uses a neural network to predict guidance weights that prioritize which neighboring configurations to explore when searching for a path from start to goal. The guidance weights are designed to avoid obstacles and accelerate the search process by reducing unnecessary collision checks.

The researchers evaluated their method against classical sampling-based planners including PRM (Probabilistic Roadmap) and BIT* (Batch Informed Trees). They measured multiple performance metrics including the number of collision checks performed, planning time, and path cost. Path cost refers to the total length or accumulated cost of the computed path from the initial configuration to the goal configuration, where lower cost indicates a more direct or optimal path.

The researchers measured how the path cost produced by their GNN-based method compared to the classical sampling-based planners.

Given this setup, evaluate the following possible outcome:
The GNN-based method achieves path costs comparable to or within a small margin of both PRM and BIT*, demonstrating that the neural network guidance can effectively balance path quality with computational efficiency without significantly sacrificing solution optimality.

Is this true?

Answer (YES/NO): NO